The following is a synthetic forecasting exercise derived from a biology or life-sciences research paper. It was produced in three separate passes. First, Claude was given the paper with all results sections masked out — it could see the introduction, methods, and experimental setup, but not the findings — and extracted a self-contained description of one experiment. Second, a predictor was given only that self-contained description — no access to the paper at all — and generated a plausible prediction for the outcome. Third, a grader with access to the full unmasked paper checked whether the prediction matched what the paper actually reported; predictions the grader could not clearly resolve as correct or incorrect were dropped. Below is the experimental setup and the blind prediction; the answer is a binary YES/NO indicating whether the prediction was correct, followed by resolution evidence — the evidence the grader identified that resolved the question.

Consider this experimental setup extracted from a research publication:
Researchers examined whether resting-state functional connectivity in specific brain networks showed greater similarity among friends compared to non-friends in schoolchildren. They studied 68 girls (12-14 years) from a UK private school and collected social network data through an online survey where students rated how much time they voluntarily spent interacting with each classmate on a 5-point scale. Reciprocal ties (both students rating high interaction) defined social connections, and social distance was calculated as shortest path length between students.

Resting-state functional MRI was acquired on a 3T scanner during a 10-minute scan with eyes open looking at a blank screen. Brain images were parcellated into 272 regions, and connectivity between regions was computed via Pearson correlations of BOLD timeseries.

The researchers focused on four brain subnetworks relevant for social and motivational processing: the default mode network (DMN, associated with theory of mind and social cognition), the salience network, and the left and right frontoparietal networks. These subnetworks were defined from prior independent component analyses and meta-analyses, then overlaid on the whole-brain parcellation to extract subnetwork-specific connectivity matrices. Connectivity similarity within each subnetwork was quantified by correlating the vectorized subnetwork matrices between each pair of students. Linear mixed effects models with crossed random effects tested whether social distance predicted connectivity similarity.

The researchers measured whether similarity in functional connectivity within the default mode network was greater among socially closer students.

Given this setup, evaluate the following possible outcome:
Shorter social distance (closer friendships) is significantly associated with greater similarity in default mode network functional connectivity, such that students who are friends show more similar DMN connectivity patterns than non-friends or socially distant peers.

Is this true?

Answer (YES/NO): NO